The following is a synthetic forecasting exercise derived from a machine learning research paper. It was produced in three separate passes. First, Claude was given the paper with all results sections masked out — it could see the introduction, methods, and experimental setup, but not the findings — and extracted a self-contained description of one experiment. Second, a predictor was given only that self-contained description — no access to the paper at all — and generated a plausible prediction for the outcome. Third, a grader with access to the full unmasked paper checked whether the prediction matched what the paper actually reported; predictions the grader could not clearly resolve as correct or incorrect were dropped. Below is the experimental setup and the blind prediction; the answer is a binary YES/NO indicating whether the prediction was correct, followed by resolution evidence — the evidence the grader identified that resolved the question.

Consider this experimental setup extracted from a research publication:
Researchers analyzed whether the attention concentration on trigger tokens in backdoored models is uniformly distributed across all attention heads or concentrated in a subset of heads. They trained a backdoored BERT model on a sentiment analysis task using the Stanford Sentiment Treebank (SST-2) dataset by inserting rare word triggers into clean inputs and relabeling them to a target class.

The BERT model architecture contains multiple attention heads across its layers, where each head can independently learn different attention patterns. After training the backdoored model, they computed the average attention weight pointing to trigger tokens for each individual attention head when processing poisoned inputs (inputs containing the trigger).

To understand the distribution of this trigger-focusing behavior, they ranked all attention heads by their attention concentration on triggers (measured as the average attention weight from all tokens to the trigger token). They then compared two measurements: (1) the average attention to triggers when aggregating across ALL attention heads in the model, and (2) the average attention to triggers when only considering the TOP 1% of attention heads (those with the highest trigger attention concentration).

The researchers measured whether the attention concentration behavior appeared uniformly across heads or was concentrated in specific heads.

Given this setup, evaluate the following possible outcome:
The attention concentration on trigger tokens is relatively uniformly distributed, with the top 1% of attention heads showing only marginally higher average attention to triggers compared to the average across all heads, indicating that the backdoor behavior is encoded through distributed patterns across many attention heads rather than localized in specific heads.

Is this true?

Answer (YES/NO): NO